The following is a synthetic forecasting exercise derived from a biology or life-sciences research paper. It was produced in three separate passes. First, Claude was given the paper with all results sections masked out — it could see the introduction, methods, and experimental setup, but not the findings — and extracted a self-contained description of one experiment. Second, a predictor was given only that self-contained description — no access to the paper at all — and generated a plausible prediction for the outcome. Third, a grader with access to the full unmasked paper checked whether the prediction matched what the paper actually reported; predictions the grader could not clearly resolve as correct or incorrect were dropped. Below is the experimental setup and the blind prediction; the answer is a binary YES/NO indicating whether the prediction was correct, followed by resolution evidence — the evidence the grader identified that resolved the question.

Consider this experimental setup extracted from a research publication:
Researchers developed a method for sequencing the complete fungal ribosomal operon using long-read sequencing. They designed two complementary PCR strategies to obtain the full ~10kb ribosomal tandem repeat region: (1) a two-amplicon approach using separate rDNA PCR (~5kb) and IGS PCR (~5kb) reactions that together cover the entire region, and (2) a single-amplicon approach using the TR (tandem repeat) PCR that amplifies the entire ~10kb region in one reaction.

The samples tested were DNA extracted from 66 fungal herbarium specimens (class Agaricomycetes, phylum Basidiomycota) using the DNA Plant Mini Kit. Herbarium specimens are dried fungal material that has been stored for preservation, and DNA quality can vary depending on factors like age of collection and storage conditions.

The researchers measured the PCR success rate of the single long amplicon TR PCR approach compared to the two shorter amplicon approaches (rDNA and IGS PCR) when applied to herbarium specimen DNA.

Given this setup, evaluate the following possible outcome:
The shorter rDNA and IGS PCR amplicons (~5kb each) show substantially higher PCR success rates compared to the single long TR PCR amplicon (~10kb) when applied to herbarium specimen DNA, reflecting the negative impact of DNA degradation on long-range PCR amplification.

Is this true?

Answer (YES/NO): YES